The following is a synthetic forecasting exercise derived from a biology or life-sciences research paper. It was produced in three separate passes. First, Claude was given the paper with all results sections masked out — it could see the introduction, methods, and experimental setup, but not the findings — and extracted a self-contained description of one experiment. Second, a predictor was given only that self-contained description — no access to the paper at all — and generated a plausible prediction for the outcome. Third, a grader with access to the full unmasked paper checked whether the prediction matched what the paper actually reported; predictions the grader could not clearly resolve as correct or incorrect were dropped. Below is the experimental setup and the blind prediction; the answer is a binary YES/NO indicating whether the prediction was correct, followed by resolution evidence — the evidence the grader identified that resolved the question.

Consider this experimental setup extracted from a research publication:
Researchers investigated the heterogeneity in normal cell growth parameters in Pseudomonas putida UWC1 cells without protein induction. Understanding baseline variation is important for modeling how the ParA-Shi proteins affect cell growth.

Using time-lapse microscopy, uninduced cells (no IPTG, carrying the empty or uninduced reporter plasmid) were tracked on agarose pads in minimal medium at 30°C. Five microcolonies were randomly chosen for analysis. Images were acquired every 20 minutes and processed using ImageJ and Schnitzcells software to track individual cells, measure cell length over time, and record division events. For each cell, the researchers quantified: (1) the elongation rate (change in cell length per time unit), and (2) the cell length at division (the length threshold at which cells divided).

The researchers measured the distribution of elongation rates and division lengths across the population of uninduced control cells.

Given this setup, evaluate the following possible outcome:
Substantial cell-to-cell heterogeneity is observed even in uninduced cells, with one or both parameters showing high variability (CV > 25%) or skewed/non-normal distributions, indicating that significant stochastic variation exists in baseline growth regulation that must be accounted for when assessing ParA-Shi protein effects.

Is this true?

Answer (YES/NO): YES